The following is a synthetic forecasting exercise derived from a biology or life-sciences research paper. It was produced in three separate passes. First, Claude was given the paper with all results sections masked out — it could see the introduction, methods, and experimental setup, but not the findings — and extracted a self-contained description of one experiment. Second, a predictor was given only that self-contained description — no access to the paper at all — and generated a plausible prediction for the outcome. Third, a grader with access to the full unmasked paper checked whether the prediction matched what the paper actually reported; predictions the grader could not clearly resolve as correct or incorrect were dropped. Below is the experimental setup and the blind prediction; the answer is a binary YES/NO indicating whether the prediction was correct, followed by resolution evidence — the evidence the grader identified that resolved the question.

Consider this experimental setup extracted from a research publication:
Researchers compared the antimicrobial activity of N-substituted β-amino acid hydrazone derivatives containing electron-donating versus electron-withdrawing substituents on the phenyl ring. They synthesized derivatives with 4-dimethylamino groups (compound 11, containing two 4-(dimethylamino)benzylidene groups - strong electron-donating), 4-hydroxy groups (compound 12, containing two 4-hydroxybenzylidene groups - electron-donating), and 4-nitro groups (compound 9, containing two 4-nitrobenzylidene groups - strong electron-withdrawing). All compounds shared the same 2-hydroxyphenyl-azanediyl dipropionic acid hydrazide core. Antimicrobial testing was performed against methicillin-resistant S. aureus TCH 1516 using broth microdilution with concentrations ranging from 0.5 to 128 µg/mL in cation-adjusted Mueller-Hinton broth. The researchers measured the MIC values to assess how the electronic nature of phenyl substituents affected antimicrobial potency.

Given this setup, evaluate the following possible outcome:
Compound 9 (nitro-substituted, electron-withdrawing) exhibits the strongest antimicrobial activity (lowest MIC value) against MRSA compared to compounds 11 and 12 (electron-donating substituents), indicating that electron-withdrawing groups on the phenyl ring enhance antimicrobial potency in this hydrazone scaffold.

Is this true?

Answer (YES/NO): YES